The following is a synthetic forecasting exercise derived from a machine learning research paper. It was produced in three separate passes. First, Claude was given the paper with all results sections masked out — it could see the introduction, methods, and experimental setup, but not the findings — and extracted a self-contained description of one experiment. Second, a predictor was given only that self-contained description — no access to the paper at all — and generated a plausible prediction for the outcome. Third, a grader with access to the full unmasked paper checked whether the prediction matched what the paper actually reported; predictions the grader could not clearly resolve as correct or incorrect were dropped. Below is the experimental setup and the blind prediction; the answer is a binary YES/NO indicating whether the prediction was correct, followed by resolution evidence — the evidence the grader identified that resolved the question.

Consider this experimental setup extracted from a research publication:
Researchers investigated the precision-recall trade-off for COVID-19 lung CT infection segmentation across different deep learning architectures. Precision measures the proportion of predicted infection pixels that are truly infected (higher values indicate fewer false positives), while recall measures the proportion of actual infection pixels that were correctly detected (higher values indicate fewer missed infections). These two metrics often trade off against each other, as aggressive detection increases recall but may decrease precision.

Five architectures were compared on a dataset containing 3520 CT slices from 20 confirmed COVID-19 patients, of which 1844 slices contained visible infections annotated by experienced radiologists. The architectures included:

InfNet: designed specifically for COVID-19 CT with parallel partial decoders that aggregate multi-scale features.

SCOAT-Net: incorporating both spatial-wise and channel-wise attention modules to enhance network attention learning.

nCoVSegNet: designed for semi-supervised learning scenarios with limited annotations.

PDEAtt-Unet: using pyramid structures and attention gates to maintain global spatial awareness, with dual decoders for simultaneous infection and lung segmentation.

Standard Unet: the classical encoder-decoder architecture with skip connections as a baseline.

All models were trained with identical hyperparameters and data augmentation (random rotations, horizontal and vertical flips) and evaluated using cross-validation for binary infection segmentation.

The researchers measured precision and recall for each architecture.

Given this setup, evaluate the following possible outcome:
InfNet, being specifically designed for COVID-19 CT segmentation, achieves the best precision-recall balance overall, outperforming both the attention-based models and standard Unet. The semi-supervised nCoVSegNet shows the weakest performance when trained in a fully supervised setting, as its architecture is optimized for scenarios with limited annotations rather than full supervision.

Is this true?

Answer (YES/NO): NO